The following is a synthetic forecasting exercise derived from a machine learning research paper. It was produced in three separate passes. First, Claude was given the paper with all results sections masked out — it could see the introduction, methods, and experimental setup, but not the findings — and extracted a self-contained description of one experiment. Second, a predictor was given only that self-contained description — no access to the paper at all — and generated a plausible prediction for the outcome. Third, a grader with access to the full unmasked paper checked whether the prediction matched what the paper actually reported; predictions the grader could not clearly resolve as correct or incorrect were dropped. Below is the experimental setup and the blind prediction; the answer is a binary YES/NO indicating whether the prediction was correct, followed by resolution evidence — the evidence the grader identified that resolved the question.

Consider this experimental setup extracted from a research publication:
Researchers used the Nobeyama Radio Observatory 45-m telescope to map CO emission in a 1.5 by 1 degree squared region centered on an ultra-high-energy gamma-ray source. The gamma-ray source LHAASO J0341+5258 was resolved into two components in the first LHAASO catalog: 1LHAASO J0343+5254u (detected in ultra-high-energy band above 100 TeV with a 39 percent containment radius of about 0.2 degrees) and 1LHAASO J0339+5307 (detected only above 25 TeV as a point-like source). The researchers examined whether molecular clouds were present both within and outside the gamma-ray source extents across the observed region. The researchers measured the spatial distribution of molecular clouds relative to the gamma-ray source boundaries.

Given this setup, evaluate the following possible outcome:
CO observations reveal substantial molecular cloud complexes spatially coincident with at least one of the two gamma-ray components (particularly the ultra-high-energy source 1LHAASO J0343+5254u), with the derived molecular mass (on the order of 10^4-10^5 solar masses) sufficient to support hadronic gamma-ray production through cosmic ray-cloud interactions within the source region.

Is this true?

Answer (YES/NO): NO